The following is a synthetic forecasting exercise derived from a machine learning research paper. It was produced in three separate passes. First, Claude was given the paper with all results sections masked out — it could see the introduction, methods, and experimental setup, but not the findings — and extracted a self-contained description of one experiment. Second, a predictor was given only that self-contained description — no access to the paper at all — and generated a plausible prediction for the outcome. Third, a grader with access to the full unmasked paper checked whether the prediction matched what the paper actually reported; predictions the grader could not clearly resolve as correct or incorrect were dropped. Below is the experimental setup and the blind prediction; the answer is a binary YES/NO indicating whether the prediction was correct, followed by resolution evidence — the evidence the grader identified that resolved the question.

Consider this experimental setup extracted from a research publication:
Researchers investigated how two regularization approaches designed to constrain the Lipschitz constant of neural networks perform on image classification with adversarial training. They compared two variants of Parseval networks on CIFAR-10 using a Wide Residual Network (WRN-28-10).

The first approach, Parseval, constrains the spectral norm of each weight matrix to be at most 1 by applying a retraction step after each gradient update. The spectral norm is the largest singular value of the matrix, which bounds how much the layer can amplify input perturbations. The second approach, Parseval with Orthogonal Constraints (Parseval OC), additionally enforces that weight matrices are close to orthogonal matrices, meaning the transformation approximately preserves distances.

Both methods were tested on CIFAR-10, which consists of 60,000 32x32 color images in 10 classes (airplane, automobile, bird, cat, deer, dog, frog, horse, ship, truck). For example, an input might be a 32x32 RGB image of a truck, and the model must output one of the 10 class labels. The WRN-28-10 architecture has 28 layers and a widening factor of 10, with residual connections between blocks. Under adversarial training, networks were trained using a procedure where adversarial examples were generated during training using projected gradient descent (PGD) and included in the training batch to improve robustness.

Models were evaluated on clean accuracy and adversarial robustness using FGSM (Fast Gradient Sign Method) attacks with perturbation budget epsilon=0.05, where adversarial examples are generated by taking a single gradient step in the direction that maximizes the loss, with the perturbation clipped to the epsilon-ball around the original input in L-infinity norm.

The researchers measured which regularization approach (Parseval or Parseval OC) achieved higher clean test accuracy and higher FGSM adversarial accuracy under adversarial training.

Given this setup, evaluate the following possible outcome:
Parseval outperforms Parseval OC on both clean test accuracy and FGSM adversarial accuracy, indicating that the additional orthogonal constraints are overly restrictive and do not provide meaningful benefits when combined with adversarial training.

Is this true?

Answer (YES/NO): NO